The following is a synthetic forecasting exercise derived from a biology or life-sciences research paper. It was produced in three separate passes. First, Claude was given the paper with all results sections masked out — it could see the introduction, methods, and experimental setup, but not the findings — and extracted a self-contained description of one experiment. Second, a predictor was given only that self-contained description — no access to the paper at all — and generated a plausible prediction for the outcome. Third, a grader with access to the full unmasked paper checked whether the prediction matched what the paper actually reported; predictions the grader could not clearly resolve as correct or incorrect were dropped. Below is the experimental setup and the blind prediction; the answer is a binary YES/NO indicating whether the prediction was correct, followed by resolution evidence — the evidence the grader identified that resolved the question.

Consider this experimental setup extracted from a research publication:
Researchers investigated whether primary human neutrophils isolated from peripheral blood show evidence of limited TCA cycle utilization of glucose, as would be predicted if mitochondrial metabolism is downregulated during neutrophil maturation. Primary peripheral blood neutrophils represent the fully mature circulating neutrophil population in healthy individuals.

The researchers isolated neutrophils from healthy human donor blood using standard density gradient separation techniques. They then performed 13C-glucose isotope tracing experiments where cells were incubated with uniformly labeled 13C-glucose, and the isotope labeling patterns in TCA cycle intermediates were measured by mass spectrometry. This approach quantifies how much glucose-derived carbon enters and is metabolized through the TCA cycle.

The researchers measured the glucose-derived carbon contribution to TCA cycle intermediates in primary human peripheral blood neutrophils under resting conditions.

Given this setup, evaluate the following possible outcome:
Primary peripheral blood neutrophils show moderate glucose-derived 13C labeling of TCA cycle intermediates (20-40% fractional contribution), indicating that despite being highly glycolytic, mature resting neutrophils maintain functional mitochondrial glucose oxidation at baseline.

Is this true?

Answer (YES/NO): NO